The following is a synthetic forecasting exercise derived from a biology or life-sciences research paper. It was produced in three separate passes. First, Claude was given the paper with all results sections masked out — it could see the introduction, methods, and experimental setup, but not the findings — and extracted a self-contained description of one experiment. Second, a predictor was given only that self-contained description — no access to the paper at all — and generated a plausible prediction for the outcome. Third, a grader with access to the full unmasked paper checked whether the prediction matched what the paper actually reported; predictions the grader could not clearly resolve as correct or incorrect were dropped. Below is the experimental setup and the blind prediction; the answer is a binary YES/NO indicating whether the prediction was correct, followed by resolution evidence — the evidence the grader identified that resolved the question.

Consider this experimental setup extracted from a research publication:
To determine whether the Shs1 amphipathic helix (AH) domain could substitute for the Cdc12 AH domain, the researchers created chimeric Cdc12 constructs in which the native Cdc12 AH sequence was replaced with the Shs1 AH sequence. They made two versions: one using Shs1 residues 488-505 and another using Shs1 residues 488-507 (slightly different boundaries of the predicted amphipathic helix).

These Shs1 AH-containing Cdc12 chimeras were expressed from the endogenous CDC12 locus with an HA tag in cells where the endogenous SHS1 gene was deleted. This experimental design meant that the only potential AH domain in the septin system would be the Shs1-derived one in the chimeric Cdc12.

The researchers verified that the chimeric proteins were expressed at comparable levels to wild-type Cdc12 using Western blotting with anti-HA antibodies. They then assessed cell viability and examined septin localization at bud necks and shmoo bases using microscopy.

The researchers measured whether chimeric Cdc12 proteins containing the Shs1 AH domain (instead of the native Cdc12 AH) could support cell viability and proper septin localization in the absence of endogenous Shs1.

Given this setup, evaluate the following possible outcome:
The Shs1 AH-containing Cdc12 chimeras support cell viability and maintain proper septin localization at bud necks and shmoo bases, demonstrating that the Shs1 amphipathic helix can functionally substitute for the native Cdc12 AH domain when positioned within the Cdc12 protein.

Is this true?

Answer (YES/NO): NO